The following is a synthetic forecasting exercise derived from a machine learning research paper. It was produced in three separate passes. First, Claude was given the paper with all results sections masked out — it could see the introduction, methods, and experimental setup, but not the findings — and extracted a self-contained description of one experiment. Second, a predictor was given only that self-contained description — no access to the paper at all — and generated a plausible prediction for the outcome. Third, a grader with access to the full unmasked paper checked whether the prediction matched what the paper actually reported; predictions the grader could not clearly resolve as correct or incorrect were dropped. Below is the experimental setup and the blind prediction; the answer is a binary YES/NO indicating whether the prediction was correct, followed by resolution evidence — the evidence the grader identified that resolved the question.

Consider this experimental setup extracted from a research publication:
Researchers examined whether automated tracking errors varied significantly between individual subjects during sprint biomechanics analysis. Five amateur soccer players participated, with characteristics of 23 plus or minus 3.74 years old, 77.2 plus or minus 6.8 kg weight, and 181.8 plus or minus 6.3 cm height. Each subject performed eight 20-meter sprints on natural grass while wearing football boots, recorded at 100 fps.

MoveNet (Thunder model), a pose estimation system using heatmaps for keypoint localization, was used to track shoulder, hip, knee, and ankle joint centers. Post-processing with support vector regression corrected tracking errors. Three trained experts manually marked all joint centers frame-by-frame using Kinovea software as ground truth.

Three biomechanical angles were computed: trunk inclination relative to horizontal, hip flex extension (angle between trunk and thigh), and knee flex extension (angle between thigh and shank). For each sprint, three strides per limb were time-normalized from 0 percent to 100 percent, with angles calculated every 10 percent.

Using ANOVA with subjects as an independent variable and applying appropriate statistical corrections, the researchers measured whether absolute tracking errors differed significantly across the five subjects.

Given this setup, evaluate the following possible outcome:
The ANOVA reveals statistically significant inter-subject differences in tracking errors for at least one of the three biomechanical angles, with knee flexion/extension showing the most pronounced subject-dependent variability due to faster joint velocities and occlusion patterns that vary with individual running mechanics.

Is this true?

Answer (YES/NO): NO